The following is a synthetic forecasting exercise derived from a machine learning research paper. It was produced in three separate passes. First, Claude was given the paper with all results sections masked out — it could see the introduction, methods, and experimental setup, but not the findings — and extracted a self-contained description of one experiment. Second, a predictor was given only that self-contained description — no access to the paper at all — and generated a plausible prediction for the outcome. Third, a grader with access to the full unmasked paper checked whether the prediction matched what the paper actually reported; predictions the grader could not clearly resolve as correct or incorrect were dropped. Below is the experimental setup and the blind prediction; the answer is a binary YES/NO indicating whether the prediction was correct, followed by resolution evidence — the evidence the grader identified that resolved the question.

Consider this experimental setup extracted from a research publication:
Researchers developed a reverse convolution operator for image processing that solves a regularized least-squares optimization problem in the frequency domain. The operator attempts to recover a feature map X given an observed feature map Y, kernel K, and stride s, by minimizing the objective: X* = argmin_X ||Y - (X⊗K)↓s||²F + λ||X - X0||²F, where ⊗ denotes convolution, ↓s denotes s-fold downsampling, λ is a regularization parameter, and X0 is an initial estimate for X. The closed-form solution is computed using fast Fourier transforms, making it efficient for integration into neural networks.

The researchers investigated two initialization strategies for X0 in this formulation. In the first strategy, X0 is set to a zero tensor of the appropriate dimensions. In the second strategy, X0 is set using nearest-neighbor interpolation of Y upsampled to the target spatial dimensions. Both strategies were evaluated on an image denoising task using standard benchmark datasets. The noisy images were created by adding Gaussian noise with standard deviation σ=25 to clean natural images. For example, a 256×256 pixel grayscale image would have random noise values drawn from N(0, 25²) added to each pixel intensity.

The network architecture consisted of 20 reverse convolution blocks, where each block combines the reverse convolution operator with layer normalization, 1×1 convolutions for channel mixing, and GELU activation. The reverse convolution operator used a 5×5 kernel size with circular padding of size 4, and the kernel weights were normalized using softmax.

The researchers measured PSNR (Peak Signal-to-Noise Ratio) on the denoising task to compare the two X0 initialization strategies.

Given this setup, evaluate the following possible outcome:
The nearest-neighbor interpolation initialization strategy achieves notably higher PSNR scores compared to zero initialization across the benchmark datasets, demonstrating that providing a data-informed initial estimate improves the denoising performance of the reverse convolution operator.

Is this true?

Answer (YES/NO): YES